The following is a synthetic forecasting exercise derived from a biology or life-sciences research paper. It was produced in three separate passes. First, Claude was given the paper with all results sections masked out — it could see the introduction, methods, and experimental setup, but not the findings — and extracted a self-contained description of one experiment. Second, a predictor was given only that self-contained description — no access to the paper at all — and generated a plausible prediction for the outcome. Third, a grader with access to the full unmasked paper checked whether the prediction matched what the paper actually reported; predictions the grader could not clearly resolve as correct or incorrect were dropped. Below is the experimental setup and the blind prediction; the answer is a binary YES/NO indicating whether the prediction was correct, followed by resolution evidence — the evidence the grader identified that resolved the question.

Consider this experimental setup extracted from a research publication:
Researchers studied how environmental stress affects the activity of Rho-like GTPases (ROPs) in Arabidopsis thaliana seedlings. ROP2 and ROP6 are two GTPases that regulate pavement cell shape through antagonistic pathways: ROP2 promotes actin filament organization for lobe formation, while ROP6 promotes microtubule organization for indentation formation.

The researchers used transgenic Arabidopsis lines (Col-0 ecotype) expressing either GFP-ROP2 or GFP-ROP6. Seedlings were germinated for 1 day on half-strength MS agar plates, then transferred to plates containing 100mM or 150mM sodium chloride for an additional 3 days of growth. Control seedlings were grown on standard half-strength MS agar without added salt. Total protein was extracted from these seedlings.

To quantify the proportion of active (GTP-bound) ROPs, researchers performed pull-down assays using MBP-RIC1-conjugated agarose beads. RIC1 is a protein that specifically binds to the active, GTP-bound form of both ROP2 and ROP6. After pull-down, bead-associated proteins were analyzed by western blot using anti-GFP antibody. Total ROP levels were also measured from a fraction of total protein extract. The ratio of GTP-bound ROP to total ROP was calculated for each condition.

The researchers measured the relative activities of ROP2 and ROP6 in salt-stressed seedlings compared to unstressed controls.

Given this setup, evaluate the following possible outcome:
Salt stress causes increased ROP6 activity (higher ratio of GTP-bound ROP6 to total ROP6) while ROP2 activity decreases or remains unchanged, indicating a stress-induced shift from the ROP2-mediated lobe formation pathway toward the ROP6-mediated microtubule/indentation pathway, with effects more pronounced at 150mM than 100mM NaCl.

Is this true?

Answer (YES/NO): NO